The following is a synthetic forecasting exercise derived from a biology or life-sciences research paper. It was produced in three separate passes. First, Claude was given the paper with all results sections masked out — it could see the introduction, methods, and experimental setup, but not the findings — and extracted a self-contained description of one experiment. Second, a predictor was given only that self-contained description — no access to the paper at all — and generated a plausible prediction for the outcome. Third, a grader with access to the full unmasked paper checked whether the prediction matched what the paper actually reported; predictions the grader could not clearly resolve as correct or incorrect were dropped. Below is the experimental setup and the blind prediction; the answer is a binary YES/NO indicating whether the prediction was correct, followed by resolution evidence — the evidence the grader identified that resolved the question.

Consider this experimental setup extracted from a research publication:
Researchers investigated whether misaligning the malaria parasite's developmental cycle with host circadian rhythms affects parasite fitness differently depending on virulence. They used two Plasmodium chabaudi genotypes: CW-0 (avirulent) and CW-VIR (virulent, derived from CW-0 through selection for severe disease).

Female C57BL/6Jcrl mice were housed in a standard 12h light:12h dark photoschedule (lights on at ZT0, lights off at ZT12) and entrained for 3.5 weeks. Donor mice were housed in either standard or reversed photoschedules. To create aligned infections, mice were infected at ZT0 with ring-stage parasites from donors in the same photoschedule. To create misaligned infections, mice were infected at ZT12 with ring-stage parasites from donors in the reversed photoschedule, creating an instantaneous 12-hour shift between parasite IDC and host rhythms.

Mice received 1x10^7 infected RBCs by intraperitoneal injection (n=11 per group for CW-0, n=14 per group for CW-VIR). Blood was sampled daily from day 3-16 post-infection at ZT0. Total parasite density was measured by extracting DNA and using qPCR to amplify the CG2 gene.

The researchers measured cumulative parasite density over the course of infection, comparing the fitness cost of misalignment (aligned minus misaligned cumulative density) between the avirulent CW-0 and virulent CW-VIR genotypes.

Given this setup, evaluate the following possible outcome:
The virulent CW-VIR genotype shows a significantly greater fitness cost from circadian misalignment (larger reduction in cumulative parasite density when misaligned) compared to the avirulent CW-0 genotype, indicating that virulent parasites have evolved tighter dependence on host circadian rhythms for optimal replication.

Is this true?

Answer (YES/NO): NO